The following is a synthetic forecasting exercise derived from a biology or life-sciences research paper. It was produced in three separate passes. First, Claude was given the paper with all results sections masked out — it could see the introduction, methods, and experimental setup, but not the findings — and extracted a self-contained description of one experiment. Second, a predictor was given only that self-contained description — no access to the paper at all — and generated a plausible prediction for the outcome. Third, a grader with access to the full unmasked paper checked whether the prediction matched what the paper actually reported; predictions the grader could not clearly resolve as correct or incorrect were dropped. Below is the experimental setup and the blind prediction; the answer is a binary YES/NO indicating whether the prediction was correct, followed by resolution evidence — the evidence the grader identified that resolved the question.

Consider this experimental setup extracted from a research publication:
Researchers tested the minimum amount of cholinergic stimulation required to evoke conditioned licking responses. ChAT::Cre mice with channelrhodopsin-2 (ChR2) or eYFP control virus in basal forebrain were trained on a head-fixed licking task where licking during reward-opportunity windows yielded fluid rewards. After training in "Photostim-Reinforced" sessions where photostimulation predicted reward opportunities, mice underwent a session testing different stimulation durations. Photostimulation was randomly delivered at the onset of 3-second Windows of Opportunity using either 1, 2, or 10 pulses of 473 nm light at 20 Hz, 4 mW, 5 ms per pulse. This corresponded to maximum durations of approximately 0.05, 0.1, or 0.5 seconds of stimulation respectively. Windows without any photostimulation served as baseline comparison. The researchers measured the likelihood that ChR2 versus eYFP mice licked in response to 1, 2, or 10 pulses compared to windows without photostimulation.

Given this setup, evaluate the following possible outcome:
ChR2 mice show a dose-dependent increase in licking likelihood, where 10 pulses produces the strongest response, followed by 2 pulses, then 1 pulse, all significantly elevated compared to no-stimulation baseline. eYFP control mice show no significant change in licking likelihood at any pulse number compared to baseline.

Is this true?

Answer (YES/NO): NO